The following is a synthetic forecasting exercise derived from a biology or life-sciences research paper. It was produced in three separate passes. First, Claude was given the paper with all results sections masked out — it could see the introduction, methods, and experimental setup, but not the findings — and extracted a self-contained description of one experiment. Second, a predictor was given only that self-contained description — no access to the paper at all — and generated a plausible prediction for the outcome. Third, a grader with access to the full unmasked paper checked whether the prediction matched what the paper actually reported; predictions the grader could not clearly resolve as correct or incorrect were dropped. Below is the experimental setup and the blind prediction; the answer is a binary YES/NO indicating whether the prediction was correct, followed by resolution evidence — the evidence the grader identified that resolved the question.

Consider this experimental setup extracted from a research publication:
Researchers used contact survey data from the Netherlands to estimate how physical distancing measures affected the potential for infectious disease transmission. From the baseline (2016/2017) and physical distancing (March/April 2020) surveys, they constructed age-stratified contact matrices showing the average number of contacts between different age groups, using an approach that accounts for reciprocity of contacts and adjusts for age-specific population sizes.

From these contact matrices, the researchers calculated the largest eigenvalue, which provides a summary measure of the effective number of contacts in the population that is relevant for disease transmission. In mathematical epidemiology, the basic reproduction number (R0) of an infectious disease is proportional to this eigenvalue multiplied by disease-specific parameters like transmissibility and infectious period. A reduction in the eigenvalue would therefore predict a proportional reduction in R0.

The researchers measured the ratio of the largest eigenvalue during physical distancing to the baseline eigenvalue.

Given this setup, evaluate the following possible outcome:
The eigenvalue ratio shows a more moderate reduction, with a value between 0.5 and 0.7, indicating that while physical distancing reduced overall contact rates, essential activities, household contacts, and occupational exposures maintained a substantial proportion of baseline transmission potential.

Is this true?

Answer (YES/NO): NO